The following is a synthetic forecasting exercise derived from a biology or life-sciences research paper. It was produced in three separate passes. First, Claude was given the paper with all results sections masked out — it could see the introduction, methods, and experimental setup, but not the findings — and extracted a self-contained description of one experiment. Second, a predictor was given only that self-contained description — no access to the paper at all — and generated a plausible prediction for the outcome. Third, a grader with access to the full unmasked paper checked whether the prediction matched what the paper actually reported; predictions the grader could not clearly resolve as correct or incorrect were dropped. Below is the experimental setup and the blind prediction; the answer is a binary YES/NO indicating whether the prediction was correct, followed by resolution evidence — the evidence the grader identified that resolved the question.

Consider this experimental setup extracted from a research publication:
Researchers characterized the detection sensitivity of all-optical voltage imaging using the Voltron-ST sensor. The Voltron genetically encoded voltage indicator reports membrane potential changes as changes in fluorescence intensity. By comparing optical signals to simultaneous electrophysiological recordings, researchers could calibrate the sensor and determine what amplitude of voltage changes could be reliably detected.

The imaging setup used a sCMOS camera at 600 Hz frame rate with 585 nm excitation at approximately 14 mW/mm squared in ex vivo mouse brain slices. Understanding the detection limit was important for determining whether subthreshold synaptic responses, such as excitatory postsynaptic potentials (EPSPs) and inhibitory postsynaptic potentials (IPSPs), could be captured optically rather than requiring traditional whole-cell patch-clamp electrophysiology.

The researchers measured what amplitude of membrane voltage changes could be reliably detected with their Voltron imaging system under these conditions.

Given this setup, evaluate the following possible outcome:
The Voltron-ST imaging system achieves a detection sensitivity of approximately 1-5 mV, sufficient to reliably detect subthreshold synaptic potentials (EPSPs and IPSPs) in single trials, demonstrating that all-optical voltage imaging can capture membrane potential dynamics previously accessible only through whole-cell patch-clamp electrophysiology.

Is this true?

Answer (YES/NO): YES